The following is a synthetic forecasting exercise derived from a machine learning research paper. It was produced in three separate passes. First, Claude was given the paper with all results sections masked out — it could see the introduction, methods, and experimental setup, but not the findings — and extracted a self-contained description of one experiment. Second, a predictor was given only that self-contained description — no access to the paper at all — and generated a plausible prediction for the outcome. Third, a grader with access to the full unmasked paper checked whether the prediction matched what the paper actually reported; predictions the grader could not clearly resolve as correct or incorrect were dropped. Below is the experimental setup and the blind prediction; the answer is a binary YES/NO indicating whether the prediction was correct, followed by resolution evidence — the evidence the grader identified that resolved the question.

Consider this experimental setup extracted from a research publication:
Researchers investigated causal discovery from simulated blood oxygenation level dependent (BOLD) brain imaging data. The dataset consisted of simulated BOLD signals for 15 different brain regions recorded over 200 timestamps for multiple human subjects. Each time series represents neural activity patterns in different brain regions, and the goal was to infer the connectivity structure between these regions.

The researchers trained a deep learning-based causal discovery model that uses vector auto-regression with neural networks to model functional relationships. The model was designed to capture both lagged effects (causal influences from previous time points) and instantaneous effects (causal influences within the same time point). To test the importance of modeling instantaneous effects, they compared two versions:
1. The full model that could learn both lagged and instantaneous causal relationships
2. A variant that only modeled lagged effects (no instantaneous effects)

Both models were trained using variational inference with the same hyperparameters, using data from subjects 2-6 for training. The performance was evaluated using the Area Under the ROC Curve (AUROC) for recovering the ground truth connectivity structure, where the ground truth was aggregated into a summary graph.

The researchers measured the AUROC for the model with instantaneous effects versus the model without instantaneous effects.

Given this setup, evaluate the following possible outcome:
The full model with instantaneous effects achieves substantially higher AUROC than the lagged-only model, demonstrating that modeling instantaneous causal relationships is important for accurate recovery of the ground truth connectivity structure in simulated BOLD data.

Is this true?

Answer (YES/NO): YES